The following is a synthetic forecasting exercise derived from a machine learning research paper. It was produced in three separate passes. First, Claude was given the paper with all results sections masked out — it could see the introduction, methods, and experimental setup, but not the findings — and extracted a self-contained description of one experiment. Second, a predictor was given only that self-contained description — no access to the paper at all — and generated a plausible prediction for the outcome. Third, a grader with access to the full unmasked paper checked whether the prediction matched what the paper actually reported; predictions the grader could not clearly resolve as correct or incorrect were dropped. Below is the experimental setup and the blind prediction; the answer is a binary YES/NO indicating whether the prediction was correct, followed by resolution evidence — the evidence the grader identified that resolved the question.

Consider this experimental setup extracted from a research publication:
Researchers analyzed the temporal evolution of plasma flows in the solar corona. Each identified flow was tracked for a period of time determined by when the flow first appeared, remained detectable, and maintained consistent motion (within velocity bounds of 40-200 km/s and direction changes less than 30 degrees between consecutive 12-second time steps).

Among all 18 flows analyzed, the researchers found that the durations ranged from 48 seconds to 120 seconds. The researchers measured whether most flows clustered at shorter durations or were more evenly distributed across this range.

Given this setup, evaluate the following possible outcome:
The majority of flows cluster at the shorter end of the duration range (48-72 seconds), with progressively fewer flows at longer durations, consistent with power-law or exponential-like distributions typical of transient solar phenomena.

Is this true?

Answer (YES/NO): NO